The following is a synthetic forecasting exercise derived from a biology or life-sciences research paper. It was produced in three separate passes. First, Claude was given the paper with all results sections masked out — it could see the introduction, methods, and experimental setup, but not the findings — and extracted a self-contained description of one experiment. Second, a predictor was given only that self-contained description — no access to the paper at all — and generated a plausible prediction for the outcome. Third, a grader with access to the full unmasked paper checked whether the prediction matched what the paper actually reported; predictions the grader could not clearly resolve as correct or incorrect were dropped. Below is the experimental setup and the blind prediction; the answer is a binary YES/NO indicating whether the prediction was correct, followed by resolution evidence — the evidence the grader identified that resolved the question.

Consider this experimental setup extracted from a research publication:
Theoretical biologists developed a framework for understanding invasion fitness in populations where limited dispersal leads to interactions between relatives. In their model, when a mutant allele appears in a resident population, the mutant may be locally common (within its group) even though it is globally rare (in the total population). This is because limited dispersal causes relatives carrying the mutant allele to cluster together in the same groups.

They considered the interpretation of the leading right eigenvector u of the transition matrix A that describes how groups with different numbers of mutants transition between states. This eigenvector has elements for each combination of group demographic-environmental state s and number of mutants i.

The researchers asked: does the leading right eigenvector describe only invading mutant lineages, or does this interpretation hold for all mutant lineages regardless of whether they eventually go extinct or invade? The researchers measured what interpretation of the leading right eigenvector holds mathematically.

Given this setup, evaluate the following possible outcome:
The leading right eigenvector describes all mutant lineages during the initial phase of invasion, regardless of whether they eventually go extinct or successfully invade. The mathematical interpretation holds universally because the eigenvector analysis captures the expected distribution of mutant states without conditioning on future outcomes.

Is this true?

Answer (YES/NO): YES